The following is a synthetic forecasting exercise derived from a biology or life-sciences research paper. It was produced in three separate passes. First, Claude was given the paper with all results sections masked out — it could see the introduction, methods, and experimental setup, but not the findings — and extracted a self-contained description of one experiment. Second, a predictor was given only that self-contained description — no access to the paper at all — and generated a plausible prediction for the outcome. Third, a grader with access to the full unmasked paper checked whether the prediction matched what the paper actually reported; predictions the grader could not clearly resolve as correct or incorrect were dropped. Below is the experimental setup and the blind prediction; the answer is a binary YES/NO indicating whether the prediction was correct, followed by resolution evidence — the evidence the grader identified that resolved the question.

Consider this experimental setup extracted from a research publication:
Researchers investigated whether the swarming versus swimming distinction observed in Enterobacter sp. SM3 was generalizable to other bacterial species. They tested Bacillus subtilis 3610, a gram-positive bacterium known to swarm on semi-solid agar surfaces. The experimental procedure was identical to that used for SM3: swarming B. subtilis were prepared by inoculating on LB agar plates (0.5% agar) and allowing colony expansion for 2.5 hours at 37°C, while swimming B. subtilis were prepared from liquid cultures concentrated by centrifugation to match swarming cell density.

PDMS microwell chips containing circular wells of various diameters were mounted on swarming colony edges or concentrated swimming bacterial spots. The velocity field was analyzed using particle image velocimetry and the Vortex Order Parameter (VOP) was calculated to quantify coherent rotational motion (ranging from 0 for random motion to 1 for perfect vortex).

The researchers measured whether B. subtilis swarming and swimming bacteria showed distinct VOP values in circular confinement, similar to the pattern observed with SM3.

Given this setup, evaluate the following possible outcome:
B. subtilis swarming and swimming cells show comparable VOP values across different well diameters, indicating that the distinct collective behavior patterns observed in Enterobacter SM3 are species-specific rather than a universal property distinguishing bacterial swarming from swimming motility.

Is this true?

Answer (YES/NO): NO